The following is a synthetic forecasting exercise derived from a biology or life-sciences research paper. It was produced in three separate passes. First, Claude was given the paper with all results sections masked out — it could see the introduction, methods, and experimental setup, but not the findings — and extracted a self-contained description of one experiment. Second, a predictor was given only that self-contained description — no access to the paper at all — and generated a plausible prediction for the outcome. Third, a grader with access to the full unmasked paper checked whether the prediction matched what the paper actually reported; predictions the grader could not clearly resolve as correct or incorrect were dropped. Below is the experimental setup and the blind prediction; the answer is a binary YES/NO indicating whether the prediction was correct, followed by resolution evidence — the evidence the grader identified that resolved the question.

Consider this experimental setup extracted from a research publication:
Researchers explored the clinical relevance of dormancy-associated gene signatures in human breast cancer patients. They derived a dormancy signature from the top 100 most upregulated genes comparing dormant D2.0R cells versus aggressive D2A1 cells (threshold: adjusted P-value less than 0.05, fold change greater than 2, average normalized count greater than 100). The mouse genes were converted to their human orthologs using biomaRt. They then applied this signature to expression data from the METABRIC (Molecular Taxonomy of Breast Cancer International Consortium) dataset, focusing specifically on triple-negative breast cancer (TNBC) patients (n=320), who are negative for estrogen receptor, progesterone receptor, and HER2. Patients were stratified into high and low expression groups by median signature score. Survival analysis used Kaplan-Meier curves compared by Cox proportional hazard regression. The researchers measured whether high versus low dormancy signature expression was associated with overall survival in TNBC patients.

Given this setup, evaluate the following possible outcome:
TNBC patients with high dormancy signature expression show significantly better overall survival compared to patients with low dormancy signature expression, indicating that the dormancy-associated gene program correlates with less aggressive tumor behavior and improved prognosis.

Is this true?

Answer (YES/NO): YES